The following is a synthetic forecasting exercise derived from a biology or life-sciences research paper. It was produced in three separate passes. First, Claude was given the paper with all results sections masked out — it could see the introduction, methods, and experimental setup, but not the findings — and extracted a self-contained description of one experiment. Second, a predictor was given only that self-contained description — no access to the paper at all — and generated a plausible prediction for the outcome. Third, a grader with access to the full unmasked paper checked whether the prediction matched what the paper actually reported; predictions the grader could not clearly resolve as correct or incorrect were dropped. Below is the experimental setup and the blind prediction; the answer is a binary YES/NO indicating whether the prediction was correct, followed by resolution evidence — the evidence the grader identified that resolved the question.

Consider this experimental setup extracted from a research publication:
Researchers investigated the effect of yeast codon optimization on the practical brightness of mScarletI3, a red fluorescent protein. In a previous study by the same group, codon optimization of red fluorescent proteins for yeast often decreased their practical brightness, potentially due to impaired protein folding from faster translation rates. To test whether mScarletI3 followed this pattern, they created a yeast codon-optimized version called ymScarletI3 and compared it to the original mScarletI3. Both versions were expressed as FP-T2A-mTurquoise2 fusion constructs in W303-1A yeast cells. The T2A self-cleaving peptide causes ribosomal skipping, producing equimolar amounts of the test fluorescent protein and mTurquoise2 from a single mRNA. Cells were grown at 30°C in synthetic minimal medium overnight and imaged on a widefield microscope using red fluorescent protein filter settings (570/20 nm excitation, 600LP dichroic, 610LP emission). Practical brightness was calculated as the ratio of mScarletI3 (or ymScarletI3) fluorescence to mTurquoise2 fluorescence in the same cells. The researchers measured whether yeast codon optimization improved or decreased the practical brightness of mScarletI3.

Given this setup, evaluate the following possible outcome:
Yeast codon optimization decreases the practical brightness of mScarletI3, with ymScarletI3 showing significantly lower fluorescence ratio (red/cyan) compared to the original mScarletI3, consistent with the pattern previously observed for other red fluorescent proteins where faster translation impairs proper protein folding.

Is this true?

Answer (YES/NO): NO